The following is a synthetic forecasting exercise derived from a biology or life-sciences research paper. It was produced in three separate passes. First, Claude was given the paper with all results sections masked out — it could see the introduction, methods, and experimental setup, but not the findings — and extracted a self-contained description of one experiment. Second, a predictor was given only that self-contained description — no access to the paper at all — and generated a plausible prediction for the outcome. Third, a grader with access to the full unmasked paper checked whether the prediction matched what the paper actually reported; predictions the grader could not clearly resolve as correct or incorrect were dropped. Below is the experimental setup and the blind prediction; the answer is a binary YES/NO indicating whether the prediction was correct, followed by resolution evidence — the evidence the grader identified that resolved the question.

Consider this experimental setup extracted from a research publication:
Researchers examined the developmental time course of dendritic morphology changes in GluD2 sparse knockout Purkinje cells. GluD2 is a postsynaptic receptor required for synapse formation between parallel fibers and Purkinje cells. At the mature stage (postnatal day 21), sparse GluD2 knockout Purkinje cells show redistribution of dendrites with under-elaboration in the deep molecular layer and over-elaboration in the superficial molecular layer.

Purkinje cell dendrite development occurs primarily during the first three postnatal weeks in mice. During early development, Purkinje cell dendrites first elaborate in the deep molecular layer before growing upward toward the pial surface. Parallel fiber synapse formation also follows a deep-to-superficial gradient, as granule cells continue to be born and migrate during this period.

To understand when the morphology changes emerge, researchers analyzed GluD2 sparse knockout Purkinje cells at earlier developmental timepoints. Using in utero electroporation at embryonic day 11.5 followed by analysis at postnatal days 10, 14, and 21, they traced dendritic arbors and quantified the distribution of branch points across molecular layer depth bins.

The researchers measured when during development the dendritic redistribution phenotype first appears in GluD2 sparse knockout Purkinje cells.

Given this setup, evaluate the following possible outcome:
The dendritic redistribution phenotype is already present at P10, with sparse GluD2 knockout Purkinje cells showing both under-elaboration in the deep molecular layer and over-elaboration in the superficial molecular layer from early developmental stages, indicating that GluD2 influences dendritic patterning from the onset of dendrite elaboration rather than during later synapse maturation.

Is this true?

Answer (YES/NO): YES